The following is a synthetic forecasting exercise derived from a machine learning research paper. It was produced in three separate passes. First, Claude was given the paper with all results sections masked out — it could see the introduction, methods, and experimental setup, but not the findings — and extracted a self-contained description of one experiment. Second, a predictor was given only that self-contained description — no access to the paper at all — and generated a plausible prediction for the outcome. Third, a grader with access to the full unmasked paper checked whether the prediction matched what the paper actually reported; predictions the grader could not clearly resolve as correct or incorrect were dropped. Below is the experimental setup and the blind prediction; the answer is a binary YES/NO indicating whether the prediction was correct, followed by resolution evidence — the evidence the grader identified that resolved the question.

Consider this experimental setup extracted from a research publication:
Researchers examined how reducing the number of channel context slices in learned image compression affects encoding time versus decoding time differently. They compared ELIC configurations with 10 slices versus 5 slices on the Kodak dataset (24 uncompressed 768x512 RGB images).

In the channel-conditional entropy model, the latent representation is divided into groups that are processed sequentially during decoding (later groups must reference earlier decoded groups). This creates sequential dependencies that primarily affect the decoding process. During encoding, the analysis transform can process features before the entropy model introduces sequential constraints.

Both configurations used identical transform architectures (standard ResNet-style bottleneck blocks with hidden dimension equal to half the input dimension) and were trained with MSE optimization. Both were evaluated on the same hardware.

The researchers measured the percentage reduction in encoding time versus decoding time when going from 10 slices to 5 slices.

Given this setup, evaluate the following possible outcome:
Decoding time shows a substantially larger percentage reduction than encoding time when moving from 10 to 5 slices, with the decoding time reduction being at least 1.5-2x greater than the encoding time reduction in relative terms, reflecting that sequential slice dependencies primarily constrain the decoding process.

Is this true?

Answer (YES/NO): NO